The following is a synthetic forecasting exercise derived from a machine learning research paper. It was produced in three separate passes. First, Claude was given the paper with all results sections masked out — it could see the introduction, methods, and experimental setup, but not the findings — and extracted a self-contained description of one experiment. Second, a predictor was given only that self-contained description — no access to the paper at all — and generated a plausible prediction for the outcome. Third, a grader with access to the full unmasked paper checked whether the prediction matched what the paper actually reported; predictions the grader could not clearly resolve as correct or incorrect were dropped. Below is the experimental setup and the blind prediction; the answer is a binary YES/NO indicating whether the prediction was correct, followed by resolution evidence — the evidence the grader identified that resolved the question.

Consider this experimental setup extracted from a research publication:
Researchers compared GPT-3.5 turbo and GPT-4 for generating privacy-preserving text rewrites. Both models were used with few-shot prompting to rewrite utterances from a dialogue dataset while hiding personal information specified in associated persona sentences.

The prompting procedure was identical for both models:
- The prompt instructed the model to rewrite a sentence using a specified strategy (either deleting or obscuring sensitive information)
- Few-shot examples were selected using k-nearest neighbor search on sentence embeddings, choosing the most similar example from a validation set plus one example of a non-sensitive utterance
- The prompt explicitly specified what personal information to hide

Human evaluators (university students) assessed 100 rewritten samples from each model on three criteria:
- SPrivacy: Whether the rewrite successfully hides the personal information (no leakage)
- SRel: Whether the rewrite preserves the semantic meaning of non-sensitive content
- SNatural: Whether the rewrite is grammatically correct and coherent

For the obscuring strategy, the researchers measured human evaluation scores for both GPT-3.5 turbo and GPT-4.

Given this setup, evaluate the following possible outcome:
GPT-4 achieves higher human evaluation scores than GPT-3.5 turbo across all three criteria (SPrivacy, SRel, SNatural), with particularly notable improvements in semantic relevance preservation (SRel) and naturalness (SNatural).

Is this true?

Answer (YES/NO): NO